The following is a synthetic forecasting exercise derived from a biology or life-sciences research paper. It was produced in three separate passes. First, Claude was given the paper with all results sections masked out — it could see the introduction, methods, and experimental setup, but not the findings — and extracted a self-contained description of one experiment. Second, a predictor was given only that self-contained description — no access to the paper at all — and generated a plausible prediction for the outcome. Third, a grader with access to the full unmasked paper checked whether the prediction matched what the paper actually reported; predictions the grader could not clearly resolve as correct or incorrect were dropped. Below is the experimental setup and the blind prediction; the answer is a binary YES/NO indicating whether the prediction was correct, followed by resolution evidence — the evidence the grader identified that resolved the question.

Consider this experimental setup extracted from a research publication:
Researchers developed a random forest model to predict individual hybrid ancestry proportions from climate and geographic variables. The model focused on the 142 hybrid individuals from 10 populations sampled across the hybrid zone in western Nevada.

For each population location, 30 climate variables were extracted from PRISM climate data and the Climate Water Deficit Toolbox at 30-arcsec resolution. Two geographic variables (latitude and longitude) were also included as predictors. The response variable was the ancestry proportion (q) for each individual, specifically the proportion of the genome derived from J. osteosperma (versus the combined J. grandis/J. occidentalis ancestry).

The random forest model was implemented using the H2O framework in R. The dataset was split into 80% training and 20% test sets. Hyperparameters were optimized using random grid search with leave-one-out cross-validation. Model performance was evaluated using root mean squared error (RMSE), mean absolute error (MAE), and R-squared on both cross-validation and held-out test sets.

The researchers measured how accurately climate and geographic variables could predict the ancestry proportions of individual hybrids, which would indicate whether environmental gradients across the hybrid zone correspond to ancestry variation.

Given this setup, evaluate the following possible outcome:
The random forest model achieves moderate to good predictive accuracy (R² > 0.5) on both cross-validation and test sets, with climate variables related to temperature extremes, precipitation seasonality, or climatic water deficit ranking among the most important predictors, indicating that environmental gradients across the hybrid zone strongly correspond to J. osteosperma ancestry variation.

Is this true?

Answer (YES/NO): NO